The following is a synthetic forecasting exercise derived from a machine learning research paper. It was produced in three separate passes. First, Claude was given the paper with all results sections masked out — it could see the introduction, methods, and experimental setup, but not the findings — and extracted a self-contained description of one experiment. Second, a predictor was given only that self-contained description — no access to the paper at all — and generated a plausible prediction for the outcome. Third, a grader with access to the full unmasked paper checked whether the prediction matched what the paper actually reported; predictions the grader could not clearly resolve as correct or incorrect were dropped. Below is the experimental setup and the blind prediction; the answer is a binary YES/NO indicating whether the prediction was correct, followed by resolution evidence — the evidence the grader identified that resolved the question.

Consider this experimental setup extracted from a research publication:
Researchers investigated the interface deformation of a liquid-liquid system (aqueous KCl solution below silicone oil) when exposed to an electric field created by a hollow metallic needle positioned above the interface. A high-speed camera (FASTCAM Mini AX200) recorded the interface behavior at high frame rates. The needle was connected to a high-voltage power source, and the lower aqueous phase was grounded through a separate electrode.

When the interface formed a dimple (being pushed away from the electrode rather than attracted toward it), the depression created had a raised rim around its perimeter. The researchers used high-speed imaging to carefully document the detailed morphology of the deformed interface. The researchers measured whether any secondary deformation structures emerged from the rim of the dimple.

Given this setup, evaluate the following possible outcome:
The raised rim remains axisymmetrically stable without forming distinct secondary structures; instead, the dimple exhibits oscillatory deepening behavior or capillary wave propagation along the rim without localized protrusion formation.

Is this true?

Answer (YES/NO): NO